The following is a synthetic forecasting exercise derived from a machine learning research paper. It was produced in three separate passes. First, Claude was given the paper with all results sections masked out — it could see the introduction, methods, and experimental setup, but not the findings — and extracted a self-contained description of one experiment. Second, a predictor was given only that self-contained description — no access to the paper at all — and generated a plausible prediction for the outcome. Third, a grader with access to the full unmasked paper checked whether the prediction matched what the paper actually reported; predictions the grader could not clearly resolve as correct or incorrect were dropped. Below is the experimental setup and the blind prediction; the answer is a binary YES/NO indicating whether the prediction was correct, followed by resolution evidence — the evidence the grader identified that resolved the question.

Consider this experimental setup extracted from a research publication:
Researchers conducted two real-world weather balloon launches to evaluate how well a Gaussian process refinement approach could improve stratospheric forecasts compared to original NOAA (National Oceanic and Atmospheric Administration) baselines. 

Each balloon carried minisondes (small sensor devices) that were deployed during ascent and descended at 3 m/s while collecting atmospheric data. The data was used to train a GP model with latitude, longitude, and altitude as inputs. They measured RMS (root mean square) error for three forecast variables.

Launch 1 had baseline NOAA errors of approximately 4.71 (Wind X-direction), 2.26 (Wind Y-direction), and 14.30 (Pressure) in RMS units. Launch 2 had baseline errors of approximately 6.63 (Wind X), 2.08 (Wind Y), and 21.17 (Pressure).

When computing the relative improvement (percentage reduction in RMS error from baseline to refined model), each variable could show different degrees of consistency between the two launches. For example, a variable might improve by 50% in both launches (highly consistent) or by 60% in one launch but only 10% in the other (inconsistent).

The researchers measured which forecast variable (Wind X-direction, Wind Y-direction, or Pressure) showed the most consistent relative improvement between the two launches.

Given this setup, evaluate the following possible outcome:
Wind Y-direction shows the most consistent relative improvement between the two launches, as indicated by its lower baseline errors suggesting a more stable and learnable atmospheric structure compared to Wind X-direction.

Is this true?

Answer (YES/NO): YES